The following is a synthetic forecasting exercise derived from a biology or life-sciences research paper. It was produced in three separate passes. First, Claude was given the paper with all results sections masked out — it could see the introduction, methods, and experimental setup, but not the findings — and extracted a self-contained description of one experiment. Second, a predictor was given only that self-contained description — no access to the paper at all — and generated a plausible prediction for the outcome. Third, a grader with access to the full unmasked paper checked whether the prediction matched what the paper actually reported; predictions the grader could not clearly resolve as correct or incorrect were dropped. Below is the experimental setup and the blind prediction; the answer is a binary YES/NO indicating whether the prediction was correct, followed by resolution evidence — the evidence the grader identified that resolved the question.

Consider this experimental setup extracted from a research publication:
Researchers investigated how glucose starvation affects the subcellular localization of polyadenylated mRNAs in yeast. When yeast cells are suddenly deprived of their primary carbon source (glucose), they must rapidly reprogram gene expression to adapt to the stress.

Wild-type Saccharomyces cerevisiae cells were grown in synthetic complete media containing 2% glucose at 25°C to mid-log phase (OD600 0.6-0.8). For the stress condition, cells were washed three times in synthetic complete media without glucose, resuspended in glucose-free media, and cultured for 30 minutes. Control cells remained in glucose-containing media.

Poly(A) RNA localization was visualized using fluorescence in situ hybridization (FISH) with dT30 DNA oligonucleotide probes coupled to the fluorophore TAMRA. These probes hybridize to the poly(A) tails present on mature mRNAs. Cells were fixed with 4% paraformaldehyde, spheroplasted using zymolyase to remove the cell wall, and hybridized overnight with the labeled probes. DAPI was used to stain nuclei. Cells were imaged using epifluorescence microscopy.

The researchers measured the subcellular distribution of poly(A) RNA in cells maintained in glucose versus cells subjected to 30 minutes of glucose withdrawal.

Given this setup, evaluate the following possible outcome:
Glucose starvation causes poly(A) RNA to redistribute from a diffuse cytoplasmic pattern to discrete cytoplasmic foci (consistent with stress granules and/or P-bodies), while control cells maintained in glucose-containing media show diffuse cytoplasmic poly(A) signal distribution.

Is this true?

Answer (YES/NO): NO